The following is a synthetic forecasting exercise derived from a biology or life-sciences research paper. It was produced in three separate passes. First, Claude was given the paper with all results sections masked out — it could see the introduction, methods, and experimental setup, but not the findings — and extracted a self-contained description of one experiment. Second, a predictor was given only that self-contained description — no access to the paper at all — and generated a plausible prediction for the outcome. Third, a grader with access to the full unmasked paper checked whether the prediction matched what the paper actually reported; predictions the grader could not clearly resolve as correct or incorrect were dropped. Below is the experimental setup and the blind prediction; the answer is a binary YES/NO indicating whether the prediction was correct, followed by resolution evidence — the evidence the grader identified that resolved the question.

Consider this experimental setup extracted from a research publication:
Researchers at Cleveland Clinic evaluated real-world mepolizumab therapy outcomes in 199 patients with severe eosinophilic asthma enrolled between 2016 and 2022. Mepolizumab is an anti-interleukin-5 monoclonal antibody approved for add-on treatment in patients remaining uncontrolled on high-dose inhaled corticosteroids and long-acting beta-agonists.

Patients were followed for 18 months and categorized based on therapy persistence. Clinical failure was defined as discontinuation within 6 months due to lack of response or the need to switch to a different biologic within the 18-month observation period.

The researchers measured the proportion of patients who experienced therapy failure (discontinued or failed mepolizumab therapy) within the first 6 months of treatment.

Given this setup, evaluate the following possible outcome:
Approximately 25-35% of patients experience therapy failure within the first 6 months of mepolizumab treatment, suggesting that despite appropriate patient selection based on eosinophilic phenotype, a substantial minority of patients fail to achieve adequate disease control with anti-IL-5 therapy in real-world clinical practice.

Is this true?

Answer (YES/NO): NO